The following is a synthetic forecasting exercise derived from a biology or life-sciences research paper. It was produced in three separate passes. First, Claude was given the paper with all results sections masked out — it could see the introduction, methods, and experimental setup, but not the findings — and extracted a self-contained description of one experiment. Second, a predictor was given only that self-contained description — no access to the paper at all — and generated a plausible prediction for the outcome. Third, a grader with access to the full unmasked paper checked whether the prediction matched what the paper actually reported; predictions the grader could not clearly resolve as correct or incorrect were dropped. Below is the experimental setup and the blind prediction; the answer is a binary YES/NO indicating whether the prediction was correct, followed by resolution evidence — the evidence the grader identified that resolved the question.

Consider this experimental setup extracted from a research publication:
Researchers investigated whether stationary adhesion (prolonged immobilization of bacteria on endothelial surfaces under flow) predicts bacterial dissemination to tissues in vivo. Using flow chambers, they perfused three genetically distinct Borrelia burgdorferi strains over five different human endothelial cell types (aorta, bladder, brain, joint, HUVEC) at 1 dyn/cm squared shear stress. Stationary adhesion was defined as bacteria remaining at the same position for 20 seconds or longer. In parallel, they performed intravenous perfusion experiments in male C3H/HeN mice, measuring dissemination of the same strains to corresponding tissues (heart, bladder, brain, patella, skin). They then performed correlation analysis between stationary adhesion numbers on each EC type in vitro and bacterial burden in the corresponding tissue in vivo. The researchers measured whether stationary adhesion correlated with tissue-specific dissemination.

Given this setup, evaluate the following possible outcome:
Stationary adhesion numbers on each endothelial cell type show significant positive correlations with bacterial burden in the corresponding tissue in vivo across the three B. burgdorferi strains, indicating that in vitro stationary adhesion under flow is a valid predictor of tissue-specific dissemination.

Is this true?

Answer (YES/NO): NO